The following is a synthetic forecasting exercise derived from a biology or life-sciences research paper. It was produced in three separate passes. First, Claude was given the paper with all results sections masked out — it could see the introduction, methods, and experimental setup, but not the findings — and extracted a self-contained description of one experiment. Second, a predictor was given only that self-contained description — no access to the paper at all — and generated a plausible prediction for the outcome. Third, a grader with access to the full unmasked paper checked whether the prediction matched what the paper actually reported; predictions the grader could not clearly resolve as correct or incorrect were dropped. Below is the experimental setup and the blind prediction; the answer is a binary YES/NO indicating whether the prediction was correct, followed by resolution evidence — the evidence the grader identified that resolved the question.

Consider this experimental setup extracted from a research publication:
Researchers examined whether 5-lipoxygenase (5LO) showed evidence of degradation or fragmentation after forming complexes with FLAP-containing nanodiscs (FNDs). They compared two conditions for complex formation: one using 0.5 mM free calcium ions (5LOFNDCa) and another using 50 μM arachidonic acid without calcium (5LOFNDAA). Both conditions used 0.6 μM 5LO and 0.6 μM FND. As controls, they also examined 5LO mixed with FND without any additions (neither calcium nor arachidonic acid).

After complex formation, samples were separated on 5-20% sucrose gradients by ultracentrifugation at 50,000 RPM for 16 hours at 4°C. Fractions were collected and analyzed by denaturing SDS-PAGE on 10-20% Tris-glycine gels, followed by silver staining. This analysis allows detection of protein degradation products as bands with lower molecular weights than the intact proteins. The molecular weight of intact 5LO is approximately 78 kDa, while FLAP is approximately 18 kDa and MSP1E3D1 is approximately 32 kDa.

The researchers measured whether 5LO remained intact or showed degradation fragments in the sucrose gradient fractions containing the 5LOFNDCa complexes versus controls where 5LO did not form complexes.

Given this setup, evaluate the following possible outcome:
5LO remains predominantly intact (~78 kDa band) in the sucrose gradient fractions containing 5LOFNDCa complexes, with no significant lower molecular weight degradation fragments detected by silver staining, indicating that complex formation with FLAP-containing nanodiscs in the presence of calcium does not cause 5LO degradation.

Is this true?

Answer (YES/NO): NO